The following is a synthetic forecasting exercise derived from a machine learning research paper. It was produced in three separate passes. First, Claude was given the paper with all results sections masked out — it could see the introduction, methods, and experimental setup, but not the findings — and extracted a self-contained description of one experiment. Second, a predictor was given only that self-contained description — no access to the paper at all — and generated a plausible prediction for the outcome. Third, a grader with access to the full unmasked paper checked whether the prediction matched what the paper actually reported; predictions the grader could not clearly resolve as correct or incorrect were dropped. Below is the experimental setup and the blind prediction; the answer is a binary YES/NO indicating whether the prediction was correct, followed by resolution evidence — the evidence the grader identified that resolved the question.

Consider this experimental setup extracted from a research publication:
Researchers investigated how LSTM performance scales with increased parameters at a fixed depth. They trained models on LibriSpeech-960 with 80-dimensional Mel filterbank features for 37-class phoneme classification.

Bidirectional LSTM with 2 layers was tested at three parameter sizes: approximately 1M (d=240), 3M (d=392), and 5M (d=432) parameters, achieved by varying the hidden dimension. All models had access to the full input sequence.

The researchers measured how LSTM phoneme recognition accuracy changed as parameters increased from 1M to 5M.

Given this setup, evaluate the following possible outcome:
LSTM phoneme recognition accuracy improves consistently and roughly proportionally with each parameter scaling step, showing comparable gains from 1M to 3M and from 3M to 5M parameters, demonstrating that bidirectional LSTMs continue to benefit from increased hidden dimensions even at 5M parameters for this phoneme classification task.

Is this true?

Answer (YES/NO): NO